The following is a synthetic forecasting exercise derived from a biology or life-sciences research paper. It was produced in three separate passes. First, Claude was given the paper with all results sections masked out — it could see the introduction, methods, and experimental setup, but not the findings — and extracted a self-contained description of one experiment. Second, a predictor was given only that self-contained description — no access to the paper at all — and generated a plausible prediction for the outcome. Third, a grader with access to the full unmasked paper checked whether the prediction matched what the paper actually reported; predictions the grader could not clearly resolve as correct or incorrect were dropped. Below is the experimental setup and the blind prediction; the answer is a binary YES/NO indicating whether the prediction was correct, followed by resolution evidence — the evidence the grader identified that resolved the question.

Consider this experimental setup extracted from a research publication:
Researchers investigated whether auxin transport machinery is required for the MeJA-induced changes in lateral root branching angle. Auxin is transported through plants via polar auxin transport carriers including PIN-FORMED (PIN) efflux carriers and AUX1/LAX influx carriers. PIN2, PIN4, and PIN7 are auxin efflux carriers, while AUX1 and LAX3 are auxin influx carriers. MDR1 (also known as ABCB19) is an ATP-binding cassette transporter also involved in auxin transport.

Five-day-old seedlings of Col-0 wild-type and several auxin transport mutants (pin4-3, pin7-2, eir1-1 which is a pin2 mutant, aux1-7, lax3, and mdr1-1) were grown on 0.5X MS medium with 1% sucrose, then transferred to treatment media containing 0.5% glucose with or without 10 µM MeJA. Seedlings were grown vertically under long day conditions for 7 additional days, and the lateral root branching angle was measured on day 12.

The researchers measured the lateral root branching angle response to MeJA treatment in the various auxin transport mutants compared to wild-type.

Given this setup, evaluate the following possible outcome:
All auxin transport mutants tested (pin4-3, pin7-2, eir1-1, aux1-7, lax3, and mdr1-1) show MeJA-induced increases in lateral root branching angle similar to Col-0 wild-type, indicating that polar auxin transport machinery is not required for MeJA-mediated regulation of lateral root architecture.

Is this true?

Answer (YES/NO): NO